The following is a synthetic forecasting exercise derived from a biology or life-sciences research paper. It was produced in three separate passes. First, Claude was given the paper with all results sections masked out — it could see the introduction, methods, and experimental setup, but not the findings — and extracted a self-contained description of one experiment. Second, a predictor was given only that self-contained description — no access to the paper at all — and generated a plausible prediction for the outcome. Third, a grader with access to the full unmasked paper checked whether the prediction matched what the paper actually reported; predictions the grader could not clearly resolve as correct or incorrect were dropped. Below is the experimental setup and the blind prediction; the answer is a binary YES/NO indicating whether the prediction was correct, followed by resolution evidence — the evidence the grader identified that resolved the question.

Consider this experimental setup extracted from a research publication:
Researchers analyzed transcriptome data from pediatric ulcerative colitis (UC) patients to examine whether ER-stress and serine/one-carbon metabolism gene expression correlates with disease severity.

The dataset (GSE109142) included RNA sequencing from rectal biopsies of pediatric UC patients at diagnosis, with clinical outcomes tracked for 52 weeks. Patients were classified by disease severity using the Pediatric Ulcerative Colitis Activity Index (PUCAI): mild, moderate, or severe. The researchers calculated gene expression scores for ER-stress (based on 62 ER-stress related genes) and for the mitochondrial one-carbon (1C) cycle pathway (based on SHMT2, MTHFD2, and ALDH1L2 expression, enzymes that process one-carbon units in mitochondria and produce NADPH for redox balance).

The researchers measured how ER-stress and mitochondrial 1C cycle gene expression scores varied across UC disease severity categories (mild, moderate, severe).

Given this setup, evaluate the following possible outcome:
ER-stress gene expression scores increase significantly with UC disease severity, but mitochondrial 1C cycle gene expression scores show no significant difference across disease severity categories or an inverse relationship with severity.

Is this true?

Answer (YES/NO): NO